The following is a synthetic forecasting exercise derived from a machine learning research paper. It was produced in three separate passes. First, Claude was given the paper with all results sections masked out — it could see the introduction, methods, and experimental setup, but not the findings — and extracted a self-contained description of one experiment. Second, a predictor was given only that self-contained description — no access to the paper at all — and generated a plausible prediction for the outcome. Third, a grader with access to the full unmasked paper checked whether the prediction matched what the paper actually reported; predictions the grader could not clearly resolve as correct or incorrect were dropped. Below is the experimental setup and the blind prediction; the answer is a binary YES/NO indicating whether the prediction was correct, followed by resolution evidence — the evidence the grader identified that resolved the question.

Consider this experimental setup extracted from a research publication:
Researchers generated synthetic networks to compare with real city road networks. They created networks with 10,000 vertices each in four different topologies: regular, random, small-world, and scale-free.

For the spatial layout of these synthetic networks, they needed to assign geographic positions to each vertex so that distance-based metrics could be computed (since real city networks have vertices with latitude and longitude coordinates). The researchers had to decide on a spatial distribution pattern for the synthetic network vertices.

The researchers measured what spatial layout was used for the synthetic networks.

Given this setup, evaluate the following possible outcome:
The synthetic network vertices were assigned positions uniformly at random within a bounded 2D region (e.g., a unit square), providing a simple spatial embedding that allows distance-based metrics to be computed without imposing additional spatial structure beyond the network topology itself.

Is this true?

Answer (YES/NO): NO